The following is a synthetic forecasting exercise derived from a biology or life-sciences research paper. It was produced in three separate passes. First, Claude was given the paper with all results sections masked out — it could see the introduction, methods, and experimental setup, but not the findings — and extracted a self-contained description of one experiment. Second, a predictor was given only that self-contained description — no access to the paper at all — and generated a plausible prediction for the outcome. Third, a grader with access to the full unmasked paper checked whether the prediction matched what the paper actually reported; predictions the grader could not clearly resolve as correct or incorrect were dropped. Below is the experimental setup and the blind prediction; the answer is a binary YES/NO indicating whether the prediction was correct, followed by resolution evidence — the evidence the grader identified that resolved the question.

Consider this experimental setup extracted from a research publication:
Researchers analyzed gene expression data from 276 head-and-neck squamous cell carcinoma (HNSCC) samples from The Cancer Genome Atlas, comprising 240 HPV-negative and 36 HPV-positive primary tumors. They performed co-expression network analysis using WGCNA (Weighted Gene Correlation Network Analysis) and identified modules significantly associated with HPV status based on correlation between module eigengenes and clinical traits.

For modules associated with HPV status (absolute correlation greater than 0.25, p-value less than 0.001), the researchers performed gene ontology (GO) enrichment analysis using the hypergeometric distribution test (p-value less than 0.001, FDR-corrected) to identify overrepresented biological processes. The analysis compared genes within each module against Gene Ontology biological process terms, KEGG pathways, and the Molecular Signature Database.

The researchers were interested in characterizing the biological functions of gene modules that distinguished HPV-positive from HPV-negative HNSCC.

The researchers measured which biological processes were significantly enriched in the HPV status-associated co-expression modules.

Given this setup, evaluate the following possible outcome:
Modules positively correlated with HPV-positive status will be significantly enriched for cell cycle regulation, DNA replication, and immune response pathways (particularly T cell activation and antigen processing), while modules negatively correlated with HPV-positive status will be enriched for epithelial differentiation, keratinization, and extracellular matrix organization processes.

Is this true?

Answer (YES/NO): NO